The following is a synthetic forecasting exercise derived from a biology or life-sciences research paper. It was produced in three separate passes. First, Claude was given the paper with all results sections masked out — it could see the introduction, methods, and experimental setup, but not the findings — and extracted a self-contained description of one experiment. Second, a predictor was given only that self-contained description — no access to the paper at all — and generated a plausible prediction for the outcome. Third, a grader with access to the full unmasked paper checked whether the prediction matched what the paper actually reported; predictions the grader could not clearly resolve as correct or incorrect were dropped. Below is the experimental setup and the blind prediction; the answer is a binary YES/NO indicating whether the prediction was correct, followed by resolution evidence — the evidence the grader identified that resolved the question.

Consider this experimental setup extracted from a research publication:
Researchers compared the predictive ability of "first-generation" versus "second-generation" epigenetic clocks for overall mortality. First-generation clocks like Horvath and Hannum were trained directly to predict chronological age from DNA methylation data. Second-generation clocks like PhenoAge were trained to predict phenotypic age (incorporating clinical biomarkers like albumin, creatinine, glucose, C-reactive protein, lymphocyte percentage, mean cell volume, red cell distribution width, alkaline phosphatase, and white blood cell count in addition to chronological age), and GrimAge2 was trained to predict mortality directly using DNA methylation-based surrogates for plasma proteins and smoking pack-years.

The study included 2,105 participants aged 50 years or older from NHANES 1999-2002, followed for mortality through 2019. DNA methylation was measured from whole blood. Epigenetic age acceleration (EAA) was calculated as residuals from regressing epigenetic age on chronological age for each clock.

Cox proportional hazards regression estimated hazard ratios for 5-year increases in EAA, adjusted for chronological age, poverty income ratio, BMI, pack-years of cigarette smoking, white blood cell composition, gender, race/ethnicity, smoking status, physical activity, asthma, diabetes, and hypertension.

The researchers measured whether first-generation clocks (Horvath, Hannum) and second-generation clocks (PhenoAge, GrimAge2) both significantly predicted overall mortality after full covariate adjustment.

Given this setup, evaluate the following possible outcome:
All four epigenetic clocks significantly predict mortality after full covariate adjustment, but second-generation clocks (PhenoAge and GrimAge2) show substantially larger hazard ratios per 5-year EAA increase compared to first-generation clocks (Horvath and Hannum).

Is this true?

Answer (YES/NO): NO